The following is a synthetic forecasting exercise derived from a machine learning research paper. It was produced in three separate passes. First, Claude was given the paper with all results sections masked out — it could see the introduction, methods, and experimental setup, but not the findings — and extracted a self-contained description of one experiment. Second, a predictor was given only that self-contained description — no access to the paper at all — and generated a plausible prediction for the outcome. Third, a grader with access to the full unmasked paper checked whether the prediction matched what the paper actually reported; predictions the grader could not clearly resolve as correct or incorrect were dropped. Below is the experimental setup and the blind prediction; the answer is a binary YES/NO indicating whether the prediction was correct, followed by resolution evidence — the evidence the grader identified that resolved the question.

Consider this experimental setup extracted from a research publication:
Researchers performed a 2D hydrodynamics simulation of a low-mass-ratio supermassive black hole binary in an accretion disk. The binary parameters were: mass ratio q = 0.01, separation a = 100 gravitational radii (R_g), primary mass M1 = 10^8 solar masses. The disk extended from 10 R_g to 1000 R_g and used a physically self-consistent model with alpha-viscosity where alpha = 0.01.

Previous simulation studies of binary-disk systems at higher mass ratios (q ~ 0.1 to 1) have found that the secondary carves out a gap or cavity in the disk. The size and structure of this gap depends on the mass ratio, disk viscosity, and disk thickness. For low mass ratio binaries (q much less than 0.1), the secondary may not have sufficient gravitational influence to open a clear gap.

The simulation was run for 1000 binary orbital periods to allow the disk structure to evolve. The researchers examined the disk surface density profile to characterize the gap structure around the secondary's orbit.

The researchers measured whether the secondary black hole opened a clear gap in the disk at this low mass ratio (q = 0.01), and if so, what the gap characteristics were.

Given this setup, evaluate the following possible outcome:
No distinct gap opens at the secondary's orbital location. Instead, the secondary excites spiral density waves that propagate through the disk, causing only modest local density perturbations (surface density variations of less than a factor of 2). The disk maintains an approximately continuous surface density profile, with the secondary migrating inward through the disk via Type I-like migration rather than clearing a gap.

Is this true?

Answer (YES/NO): NO